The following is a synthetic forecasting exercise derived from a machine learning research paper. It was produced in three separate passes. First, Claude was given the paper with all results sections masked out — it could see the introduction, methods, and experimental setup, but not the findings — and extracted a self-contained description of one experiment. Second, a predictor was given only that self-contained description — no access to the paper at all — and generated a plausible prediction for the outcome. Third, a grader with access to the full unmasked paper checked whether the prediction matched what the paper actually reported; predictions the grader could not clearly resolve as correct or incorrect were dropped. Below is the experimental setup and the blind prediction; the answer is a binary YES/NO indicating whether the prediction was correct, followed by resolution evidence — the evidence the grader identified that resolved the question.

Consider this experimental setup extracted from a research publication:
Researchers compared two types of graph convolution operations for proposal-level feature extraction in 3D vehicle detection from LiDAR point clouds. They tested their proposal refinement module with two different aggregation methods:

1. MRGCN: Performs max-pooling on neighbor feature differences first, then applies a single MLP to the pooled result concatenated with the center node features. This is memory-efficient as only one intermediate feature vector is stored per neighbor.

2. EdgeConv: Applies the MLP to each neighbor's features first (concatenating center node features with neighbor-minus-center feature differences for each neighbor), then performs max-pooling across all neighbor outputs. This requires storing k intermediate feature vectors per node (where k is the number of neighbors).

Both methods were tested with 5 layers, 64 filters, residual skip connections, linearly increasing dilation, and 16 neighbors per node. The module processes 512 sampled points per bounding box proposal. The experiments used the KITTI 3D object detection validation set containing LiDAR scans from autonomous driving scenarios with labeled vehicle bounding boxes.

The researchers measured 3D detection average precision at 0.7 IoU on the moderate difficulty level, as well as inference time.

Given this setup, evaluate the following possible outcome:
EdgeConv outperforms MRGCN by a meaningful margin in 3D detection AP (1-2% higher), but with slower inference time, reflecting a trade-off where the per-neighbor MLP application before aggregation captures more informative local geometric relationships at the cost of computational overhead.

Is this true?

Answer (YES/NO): NO